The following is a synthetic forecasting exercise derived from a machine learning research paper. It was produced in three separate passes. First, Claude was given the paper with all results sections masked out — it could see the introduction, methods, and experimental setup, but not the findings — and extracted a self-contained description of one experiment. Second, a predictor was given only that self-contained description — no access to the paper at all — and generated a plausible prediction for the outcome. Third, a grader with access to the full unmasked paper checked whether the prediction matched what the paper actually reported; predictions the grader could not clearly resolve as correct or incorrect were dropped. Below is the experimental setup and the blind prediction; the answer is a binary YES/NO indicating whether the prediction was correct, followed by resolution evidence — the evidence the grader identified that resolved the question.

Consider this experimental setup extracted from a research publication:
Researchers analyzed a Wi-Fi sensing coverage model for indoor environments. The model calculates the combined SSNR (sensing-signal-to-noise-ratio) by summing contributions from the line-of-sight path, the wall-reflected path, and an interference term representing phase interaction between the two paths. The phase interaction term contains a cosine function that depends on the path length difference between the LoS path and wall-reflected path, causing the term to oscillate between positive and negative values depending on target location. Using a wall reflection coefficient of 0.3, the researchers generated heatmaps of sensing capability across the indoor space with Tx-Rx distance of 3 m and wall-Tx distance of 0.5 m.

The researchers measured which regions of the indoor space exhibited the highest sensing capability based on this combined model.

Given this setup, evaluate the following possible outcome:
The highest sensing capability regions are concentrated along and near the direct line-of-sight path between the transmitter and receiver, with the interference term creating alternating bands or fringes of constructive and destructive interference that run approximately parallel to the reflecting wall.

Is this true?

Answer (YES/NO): NO